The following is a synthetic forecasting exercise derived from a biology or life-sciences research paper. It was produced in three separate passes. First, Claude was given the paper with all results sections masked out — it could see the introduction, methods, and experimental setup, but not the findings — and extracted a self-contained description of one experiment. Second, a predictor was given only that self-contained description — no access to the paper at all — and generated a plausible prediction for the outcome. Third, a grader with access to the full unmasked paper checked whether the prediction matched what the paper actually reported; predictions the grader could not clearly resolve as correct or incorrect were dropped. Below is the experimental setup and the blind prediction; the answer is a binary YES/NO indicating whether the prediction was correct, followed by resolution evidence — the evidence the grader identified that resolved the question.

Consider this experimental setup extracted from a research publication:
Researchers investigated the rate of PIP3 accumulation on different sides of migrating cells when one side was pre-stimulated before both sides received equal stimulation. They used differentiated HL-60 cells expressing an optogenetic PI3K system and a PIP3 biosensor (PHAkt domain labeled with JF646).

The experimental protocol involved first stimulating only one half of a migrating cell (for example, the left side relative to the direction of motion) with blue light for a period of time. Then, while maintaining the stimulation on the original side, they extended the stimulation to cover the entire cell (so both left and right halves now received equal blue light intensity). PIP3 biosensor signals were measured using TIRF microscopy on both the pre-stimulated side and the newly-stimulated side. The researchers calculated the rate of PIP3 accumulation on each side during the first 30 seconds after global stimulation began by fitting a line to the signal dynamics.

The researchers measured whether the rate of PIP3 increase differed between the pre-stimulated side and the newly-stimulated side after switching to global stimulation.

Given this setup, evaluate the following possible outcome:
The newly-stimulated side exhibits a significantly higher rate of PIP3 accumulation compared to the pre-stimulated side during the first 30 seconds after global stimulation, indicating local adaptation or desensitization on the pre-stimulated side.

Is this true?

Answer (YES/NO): YES